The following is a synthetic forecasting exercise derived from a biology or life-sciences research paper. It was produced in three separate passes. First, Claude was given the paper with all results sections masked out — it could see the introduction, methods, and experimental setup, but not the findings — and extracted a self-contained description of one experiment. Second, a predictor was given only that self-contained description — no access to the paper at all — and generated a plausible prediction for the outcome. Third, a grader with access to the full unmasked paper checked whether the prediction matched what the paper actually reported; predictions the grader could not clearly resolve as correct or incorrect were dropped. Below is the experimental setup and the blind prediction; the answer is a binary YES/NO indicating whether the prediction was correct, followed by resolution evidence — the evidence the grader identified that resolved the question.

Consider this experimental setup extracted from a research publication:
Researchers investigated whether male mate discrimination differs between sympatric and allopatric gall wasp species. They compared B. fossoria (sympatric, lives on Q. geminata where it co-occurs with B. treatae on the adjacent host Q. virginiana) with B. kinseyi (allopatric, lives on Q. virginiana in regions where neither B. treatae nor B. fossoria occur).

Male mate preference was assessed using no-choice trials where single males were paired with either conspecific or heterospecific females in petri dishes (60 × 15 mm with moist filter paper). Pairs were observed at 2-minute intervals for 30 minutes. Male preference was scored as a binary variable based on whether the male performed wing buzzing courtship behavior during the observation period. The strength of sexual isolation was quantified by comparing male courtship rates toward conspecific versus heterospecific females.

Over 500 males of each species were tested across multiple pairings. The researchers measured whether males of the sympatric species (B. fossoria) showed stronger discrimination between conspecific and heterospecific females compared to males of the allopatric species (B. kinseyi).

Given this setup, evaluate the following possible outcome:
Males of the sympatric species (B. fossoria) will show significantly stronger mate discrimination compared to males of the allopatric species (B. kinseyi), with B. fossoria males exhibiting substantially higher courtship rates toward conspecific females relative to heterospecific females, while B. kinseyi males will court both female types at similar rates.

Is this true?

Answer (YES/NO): YES